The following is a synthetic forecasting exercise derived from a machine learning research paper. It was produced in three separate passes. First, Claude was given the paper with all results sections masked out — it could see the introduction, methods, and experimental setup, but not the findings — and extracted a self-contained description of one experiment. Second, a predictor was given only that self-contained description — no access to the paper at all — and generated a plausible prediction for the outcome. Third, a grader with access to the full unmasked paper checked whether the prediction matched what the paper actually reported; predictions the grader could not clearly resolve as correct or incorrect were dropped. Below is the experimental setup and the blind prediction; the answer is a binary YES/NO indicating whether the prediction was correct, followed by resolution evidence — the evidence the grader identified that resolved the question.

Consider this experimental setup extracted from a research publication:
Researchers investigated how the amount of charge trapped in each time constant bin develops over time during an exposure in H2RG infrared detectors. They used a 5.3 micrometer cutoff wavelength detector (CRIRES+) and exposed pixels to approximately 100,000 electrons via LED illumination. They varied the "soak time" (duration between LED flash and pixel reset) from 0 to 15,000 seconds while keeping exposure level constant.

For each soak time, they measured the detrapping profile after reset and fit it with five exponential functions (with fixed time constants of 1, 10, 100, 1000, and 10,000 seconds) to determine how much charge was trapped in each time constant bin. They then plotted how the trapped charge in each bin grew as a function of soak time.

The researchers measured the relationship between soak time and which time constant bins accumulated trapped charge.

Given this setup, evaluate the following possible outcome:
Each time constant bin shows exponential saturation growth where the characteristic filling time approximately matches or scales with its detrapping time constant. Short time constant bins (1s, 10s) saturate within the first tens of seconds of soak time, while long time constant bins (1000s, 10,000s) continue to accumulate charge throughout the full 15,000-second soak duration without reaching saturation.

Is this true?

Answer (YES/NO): YES